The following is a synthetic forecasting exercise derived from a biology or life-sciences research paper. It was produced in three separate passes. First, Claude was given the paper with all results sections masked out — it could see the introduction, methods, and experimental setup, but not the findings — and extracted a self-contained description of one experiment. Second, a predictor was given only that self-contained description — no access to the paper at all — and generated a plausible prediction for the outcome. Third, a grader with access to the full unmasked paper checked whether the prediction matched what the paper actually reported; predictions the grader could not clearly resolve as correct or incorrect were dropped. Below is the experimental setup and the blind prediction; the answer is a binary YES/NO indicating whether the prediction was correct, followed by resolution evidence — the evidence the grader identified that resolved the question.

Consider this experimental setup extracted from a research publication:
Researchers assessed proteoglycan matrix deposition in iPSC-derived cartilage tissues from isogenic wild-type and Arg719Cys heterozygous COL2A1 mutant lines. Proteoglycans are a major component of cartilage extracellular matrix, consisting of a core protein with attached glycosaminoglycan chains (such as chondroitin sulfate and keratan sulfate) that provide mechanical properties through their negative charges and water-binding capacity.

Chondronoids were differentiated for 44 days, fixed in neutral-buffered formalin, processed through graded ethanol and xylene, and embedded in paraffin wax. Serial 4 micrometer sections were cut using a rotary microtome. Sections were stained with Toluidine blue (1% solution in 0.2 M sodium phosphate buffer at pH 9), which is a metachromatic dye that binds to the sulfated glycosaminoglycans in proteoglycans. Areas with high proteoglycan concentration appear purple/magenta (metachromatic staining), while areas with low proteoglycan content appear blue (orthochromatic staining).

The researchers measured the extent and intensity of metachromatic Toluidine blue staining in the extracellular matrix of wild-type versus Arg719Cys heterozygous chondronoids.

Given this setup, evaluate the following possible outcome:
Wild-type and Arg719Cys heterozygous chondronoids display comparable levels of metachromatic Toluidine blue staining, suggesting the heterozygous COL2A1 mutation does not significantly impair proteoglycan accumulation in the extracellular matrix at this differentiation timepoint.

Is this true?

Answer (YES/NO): YES